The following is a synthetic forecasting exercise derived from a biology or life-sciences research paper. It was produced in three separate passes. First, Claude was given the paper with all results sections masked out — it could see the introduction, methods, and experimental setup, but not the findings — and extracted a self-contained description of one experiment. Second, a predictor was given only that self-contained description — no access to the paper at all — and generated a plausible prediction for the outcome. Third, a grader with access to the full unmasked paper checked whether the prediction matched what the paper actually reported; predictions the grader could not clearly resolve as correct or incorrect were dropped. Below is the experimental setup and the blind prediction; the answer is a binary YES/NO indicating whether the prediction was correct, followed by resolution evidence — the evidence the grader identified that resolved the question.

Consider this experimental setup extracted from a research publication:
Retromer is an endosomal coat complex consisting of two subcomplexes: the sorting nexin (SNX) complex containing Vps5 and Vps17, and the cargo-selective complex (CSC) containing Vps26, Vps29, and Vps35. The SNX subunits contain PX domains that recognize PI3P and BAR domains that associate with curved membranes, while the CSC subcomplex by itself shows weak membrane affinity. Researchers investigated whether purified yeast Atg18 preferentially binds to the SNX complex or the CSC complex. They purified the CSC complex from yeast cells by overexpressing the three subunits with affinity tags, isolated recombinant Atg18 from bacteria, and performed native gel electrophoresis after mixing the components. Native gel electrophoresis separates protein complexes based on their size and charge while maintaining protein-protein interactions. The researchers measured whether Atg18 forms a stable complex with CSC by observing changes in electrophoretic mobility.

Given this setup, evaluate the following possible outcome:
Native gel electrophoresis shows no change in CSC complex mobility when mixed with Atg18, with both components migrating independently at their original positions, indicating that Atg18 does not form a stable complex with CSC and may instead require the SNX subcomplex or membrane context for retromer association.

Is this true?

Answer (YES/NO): NO